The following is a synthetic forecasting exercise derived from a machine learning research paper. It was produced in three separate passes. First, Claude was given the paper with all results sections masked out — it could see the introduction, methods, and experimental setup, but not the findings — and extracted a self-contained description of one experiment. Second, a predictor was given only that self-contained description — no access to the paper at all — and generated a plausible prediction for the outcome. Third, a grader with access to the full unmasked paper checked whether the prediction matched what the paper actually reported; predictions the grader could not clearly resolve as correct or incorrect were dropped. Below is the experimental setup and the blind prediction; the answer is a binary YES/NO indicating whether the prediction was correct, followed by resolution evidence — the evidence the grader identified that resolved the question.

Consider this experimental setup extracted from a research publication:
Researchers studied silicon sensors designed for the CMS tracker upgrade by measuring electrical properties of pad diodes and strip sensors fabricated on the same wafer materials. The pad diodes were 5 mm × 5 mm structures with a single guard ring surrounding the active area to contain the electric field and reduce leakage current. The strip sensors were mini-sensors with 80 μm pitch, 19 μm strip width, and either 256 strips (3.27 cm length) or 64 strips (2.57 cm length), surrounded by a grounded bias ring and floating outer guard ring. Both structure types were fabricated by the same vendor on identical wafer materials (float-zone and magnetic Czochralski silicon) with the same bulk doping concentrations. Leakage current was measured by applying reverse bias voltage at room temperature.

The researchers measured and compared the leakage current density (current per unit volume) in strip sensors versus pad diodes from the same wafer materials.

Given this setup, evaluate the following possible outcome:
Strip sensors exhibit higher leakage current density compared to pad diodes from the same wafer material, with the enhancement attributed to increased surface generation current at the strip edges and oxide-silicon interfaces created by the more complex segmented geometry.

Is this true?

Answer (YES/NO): YES